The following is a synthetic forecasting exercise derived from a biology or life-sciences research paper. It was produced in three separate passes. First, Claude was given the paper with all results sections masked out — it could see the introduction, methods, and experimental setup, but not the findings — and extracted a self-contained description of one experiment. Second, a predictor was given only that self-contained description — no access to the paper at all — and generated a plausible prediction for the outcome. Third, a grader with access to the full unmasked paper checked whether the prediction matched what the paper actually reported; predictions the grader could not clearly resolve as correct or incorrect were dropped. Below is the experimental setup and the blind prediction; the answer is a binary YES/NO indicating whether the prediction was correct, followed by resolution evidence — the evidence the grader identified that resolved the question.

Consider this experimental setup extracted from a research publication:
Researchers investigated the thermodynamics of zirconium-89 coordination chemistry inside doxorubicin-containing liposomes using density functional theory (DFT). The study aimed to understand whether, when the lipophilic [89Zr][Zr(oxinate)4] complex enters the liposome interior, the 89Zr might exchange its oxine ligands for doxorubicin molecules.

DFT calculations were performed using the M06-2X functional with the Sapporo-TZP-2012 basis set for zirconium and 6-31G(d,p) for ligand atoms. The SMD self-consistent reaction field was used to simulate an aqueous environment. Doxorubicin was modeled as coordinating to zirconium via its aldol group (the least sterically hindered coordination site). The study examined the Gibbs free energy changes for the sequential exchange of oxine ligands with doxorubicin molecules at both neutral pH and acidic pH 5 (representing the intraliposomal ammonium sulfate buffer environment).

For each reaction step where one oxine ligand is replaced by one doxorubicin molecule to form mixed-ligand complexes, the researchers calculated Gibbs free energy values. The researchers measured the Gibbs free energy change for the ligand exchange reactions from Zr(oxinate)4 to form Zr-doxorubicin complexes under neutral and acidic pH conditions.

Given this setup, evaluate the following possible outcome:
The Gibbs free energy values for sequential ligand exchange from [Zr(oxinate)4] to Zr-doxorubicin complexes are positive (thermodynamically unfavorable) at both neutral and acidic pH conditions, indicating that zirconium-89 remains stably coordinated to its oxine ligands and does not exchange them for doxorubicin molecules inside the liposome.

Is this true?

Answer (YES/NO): NO